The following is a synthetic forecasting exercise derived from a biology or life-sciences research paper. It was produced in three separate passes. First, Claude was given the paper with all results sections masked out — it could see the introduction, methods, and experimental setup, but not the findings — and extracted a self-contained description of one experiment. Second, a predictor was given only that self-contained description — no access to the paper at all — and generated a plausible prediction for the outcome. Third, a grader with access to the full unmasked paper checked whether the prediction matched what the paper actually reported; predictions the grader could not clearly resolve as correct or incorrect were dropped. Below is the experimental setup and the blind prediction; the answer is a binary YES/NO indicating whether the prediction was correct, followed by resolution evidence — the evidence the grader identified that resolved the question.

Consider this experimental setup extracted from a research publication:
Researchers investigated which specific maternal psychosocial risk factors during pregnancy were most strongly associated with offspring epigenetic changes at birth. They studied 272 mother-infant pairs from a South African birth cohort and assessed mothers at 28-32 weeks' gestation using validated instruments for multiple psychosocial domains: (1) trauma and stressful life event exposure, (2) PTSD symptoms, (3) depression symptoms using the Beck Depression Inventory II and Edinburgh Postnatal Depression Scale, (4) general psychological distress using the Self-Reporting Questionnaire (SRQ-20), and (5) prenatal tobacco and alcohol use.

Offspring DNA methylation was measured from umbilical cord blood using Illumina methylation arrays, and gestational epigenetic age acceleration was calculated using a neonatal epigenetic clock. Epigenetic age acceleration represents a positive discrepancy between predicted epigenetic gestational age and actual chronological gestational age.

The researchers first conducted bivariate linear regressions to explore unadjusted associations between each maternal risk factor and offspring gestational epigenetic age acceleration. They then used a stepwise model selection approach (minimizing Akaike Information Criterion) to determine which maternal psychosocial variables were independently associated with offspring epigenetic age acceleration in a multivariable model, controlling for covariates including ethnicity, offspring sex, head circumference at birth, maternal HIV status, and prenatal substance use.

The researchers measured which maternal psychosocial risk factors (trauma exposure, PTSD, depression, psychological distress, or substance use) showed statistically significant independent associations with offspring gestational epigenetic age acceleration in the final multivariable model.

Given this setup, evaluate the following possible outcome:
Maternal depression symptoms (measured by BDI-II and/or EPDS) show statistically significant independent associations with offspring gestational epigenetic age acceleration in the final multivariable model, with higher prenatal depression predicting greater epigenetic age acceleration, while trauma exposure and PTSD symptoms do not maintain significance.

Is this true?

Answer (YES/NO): NO